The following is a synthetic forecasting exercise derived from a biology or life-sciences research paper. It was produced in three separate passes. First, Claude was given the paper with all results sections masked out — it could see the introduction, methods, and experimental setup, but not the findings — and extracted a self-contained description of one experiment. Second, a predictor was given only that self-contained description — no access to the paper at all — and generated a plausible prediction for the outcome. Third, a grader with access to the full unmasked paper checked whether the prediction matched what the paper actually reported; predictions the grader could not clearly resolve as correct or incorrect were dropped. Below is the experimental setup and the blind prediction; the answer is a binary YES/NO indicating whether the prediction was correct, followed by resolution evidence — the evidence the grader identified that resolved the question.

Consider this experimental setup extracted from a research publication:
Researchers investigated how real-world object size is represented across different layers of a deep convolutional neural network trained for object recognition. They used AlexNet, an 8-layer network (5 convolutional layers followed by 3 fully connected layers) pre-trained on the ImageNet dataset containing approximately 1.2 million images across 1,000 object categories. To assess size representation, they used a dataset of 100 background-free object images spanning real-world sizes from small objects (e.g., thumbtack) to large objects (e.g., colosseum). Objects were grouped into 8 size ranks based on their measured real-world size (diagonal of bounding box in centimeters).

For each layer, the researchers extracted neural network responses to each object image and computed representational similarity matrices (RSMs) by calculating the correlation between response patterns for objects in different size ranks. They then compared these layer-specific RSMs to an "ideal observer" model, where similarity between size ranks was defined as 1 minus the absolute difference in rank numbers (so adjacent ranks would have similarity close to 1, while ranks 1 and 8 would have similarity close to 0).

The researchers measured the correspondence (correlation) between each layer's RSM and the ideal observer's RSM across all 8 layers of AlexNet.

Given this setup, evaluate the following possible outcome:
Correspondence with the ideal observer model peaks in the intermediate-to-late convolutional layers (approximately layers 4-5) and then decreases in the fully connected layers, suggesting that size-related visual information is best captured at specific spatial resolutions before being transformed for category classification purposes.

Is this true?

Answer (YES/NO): YES